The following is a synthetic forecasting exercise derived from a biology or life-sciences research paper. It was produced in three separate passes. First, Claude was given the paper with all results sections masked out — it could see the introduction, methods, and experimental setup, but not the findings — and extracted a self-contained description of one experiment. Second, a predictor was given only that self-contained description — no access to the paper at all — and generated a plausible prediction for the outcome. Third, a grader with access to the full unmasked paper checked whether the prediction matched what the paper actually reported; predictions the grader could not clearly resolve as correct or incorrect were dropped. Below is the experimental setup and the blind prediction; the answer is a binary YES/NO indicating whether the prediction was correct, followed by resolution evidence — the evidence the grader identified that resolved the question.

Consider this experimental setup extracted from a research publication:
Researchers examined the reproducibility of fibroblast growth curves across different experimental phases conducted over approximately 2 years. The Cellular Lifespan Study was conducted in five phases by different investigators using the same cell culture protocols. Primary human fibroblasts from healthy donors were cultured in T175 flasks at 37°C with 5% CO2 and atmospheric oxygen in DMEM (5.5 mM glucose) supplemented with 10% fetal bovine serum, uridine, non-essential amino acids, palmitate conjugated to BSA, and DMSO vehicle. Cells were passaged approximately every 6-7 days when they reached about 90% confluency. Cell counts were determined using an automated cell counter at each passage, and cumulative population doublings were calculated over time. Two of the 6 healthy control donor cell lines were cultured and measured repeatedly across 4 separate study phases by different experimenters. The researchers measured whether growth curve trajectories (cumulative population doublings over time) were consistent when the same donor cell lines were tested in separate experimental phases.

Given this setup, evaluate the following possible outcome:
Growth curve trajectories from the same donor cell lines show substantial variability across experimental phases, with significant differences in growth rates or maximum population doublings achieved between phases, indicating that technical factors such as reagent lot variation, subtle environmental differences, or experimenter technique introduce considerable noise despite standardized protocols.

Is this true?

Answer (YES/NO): NO